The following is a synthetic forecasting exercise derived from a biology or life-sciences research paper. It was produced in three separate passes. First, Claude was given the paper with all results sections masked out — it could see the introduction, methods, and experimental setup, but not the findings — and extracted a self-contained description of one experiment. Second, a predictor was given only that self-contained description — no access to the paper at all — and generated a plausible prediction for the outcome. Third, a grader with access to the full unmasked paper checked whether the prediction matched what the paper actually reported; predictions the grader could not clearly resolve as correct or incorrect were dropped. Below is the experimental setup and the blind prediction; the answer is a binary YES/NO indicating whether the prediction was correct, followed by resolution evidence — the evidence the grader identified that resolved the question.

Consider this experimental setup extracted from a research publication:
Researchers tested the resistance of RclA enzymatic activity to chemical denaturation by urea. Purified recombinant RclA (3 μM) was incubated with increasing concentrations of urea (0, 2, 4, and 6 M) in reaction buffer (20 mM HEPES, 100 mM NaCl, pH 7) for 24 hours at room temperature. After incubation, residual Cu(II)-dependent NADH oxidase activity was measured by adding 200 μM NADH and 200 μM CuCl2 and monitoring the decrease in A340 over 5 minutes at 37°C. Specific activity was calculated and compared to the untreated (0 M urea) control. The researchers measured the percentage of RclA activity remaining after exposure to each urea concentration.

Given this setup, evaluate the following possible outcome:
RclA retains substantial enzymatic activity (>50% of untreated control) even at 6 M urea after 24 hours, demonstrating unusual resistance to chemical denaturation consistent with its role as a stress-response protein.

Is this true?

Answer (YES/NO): NO